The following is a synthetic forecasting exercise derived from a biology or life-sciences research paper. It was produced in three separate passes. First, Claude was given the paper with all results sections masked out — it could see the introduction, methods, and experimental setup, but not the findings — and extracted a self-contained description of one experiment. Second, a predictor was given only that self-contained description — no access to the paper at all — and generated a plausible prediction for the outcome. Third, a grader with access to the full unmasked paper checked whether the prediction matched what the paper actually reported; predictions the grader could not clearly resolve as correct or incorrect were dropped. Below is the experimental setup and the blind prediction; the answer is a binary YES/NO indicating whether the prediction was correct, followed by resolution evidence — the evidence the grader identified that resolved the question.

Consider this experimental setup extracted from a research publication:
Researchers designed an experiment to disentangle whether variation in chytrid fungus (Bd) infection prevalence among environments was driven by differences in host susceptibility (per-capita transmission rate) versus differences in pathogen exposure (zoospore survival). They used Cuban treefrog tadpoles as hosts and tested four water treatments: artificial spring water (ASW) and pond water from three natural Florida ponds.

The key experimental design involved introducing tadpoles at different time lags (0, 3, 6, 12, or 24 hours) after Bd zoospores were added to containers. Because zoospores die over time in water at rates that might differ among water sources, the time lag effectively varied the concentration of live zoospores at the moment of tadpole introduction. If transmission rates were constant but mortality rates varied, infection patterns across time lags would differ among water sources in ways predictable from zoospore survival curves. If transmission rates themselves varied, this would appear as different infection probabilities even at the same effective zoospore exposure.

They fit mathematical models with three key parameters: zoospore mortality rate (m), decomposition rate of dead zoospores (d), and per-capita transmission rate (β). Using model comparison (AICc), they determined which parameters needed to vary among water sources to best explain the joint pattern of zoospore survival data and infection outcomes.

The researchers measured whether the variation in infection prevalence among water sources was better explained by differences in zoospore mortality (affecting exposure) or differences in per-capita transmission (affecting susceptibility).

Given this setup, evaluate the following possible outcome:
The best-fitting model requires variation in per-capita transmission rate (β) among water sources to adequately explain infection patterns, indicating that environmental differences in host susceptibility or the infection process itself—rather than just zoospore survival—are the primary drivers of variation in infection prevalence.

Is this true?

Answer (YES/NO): NO